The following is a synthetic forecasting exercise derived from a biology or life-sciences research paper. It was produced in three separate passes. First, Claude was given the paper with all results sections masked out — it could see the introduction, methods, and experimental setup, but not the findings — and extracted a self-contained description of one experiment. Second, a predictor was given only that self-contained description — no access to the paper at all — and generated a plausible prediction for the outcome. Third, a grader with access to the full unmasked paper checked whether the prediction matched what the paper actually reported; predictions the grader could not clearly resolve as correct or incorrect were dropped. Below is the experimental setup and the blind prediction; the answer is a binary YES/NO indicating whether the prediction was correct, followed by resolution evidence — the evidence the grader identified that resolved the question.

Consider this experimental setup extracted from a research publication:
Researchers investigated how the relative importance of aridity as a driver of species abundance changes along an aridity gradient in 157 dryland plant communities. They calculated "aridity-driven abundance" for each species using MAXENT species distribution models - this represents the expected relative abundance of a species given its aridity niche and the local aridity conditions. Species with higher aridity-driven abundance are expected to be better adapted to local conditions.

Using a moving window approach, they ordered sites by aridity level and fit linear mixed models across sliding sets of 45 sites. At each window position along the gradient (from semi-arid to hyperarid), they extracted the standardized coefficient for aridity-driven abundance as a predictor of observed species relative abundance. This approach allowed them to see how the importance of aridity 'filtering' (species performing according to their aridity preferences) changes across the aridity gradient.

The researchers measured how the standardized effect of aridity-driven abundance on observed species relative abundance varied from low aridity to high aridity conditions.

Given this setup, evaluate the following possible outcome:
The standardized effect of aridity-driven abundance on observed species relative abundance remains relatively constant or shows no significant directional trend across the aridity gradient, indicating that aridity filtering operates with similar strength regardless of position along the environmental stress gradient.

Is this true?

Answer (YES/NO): NO